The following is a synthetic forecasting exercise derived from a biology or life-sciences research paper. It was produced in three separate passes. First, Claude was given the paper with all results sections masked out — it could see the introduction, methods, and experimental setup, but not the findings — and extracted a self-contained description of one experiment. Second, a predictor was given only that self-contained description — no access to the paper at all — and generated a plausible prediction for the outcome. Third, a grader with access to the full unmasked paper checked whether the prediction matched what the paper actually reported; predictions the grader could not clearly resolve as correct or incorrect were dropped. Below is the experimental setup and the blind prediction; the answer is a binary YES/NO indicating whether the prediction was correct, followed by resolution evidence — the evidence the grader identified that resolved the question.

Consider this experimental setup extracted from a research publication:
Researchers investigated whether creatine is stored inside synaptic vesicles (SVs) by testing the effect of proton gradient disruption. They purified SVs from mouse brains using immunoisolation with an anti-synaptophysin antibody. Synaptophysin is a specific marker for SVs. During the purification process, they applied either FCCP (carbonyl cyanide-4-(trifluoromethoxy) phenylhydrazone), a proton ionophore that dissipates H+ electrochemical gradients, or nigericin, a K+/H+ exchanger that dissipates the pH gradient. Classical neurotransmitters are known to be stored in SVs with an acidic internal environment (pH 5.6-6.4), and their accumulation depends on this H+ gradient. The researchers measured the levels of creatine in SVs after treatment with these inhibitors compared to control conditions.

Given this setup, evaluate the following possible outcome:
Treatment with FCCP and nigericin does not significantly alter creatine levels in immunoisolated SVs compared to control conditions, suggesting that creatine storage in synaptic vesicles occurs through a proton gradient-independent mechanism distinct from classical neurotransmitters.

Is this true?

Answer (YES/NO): NO